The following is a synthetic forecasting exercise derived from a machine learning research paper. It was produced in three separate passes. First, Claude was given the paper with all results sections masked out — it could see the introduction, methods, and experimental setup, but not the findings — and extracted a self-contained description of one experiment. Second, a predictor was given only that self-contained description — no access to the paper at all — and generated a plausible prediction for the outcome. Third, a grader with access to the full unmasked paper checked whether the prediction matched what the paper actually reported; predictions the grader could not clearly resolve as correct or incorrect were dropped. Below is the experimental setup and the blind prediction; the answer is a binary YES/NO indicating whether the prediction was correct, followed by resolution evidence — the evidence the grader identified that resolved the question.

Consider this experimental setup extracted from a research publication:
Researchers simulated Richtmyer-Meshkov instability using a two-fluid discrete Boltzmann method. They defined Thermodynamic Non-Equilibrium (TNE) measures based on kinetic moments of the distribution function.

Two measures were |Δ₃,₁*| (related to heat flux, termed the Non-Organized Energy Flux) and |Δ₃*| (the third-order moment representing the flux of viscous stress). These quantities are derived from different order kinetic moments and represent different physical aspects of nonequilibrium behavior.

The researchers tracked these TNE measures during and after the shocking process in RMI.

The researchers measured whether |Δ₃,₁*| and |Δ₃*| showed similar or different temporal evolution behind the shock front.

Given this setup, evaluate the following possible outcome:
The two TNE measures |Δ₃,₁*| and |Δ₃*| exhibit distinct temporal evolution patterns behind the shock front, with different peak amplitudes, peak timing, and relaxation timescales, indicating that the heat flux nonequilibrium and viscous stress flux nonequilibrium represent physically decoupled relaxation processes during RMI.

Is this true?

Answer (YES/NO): NO